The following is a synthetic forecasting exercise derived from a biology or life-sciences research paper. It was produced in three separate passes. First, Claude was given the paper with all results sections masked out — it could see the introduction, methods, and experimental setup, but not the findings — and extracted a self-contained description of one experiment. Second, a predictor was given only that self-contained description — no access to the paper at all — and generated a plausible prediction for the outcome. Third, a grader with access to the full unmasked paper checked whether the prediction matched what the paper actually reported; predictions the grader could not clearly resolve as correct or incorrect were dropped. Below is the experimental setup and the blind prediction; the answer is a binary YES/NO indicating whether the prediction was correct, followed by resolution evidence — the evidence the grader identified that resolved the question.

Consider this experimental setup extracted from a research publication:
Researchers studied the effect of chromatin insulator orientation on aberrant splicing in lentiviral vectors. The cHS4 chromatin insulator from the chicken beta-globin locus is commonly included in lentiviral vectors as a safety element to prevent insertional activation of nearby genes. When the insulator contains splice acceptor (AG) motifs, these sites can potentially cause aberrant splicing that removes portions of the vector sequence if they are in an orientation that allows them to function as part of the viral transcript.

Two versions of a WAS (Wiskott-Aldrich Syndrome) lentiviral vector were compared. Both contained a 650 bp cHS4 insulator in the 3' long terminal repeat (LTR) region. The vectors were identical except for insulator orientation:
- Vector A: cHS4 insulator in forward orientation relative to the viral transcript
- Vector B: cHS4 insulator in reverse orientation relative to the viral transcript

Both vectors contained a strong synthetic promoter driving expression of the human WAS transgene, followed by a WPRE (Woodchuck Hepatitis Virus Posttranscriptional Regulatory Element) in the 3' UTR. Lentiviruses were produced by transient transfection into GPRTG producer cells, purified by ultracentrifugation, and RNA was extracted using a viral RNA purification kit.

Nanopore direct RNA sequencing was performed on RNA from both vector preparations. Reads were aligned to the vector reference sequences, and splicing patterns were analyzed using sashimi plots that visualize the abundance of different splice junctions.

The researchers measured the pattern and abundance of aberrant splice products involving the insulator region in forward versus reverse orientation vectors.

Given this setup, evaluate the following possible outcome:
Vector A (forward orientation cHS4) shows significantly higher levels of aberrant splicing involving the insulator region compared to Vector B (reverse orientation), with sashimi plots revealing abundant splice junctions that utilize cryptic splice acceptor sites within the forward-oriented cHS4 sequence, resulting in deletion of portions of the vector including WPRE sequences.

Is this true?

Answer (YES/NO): NO